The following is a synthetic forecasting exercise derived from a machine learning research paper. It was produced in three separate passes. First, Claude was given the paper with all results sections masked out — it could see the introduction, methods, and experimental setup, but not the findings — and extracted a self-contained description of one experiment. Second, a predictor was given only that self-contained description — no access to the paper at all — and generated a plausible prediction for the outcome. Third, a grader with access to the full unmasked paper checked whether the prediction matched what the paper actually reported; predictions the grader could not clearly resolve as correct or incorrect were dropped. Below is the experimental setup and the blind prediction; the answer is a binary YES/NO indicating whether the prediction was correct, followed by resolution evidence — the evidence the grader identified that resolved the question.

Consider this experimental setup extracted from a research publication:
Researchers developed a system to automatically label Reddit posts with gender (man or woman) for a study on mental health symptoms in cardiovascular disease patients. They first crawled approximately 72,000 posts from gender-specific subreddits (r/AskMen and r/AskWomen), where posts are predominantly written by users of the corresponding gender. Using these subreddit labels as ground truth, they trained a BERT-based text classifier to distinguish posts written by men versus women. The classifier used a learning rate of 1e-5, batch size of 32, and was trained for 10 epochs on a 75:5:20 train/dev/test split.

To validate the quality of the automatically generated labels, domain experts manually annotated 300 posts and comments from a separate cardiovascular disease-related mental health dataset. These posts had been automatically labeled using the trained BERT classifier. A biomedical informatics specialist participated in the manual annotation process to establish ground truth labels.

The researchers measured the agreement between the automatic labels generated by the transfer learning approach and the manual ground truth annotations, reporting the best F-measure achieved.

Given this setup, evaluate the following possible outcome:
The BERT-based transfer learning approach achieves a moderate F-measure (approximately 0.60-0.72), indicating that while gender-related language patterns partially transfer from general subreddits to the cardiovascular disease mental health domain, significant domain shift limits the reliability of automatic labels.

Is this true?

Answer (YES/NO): YES